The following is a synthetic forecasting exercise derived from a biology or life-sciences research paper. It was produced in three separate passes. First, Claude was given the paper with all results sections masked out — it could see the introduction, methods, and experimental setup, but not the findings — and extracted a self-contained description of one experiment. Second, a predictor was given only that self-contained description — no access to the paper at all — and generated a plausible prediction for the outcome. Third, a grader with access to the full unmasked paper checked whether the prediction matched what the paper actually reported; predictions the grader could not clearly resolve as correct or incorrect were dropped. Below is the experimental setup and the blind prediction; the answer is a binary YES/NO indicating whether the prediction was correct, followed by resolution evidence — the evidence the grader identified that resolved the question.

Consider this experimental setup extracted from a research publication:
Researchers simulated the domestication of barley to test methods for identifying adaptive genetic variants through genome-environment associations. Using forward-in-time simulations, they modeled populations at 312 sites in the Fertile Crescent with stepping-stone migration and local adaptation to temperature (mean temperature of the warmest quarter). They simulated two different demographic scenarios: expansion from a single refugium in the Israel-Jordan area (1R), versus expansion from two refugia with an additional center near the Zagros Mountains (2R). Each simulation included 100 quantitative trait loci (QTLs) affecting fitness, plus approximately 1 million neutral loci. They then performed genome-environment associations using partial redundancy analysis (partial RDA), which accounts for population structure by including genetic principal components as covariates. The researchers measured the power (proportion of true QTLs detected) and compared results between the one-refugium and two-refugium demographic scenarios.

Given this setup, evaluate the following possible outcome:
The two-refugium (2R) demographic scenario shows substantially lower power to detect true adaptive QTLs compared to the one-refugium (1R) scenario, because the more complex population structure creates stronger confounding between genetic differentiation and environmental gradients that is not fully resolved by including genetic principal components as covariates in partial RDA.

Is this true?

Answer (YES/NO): NO